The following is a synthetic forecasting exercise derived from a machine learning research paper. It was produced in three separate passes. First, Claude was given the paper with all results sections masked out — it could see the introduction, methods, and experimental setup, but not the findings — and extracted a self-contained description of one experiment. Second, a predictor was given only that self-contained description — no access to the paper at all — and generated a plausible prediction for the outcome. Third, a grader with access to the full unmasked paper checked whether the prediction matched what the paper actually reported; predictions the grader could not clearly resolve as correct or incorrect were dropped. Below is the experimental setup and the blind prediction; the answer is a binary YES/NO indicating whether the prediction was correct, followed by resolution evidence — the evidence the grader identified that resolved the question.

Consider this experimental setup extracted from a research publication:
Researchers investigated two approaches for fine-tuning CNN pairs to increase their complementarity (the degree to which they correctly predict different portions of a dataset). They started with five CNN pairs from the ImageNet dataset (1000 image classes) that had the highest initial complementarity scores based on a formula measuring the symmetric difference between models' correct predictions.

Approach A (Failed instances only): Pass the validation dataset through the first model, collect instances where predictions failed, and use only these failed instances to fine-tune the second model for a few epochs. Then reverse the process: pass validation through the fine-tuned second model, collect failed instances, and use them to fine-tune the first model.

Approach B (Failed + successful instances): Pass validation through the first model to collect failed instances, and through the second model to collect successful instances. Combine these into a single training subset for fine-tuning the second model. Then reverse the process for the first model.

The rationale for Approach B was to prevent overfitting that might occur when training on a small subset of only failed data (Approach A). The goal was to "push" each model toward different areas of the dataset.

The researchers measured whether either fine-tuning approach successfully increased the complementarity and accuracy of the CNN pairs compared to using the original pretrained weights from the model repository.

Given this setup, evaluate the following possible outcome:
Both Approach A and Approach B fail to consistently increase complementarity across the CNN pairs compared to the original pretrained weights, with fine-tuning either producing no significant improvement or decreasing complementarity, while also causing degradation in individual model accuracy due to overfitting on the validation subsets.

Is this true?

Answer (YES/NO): NO